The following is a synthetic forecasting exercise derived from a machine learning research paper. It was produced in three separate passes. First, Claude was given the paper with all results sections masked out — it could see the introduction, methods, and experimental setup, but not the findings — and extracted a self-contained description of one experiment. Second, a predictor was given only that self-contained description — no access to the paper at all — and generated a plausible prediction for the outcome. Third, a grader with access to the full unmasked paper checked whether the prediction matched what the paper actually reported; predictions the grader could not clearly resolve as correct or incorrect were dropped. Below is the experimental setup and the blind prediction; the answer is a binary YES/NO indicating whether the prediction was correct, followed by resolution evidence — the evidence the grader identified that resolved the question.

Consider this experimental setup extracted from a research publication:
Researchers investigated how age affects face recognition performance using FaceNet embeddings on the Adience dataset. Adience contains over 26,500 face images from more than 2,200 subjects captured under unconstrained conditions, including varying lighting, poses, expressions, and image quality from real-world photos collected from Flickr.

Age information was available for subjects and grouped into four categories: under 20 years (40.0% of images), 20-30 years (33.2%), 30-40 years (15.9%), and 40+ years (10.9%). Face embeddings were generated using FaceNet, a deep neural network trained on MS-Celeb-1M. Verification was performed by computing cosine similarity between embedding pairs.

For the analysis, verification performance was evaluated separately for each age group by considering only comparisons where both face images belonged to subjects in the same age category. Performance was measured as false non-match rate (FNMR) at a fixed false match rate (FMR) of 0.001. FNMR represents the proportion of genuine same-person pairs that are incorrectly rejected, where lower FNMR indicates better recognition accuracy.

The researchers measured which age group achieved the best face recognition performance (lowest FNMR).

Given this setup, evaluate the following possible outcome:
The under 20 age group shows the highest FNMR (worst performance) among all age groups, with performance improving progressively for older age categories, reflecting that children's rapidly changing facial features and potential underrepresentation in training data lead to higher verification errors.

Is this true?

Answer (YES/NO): NO